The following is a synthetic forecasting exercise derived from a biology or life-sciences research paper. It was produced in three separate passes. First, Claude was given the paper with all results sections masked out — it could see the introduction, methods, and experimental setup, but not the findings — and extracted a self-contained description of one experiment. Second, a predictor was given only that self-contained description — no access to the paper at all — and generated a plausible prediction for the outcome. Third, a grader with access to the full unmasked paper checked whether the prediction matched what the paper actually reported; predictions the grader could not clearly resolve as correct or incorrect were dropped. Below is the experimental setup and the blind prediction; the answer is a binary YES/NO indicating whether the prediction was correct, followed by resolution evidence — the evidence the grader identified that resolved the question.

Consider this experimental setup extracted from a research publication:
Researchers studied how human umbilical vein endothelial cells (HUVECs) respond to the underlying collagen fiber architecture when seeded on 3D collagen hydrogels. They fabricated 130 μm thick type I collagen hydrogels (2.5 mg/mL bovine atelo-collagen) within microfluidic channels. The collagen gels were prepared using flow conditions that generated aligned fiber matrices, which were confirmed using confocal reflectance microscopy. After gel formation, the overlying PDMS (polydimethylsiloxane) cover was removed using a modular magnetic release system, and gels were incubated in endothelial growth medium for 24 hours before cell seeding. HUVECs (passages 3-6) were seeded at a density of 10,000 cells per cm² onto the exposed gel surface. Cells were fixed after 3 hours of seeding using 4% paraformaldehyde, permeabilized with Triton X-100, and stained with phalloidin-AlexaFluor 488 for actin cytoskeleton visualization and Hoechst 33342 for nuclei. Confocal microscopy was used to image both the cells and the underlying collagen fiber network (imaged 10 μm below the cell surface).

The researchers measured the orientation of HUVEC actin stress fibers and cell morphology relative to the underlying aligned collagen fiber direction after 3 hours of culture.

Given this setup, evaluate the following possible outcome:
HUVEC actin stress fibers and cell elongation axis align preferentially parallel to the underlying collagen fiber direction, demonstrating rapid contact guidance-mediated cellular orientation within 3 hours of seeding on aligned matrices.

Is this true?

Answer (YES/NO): YES